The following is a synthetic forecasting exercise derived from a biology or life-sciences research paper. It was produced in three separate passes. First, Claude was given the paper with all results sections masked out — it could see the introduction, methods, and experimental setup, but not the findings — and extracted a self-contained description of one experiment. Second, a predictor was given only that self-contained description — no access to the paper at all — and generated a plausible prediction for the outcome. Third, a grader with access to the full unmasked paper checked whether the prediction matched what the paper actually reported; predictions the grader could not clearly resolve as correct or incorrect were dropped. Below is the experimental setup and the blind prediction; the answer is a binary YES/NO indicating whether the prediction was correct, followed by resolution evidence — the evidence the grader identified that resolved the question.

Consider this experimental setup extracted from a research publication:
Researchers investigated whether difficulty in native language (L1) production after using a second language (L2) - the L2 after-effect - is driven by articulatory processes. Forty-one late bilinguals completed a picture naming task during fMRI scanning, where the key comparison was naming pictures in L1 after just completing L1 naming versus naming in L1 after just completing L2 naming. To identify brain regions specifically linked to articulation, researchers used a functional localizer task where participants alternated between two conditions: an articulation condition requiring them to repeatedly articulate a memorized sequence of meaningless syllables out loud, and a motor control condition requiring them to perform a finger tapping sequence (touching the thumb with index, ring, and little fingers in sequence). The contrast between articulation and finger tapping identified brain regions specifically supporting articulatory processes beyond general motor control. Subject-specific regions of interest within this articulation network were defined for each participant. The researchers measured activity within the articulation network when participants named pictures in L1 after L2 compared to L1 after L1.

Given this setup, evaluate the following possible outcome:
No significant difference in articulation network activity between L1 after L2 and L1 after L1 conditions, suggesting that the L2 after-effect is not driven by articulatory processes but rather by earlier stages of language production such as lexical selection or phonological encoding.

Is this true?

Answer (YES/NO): YES